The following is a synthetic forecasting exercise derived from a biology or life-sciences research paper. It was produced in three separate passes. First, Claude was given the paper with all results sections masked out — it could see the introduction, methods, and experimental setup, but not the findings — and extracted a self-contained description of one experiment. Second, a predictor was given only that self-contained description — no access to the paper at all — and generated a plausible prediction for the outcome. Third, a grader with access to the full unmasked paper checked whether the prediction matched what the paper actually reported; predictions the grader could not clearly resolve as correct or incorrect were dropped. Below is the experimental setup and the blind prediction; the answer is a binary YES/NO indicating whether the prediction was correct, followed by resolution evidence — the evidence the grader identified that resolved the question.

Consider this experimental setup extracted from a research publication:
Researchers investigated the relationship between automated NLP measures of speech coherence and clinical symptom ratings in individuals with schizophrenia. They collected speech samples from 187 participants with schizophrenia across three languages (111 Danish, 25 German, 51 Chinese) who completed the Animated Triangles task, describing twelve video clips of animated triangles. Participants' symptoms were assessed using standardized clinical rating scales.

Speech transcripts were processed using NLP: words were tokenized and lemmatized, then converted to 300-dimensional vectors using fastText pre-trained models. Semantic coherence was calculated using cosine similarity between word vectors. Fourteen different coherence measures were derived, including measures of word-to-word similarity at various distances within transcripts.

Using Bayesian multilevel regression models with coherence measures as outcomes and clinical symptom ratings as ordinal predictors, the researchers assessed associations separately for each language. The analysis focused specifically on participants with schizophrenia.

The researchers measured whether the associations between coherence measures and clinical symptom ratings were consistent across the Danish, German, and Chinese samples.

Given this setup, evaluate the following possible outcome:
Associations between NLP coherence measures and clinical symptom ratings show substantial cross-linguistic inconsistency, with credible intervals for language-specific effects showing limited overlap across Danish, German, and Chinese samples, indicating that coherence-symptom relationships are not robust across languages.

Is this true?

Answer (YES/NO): YES